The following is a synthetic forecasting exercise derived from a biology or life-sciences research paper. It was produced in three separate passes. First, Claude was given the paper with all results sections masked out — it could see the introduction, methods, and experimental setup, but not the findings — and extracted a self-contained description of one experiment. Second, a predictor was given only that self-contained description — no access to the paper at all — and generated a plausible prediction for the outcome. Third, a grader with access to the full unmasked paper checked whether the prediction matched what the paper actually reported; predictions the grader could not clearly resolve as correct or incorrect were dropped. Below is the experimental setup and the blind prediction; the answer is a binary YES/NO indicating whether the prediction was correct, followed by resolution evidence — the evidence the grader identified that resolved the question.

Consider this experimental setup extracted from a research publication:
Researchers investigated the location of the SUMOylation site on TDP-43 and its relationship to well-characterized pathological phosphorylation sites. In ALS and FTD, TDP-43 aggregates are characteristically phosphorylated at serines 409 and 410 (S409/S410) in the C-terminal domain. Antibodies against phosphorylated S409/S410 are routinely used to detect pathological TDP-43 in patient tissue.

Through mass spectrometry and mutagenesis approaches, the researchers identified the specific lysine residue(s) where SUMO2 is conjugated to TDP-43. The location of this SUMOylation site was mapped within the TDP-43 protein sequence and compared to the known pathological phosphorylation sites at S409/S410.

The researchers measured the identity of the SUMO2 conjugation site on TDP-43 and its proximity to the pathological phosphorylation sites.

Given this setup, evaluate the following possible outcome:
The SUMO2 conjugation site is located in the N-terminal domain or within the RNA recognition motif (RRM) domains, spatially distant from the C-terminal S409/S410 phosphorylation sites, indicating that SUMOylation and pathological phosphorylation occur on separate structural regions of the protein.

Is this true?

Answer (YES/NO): NO